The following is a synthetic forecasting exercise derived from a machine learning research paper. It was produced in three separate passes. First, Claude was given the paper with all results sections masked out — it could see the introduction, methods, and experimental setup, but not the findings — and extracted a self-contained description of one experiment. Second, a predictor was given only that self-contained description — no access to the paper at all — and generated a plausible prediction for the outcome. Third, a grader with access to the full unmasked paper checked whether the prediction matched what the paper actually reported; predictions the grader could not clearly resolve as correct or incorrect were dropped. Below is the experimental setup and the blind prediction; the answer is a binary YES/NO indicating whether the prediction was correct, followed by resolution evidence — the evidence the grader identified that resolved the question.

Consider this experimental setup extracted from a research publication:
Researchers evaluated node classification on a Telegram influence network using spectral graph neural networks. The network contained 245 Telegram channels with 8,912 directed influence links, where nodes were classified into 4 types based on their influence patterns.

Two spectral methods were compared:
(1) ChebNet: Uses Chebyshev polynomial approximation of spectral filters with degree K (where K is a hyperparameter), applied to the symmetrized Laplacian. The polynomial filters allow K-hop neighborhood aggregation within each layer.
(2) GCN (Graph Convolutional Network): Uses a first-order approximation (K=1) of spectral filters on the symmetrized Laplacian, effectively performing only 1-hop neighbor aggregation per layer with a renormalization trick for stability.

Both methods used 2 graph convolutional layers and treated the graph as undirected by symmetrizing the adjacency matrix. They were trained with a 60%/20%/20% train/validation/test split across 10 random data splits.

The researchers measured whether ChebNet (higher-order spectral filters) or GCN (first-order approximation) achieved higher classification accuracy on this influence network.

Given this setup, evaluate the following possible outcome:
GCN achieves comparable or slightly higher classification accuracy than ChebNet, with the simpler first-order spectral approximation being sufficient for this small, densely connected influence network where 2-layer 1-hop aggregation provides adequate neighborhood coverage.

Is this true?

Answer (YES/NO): YES